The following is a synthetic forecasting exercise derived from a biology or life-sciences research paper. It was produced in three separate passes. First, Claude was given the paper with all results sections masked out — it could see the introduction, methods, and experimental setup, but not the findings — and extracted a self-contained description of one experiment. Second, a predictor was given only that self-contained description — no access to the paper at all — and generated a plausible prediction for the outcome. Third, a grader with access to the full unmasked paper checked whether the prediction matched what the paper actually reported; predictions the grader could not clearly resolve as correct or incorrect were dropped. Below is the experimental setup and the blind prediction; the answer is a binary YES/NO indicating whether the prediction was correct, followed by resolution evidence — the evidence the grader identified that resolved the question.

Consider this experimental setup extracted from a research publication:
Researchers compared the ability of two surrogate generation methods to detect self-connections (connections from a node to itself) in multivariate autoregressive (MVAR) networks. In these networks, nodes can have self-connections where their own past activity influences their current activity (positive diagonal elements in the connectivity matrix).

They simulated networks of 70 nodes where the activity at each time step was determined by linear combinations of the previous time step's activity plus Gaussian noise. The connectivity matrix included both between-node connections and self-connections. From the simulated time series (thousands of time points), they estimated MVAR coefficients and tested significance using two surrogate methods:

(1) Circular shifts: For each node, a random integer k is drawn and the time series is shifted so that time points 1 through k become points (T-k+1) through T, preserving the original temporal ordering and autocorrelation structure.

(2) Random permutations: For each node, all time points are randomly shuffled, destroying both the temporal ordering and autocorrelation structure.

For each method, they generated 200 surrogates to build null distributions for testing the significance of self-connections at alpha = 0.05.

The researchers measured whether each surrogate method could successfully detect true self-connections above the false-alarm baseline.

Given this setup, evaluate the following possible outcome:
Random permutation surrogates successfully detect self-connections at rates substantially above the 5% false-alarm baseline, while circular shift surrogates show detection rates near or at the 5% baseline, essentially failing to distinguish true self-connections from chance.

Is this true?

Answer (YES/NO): YES